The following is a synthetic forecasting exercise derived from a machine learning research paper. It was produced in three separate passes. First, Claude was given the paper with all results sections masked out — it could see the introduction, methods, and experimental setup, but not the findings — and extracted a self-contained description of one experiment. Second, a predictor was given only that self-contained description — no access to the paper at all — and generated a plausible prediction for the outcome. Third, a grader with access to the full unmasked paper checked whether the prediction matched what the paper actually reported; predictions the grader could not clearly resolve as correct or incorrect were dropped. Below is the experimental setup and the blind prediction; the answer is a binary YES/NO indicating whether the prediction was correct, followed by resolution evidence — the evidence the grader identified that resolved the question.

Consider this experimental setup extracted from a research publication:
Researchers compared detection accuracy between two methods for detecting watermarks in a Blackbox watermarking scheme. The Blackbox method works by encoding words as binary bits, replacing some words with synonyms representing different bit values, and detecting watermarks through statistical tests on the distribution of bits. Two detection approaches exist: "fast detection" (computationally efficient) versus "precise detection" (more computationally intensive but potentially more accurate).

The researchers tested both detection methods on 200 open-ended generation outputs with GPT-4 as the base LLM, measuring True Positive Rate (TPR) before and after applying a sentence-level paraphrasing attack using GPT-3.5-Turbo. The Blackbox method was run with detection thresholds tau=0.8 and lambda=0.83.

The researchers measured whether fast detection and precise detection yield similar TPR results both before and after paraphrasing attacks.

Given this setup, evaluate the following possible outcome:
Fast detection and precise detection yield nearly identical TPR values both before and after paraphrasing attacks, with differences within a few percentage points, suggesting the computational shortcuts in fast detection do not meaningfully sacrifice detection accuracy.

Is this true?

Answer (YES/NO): YES